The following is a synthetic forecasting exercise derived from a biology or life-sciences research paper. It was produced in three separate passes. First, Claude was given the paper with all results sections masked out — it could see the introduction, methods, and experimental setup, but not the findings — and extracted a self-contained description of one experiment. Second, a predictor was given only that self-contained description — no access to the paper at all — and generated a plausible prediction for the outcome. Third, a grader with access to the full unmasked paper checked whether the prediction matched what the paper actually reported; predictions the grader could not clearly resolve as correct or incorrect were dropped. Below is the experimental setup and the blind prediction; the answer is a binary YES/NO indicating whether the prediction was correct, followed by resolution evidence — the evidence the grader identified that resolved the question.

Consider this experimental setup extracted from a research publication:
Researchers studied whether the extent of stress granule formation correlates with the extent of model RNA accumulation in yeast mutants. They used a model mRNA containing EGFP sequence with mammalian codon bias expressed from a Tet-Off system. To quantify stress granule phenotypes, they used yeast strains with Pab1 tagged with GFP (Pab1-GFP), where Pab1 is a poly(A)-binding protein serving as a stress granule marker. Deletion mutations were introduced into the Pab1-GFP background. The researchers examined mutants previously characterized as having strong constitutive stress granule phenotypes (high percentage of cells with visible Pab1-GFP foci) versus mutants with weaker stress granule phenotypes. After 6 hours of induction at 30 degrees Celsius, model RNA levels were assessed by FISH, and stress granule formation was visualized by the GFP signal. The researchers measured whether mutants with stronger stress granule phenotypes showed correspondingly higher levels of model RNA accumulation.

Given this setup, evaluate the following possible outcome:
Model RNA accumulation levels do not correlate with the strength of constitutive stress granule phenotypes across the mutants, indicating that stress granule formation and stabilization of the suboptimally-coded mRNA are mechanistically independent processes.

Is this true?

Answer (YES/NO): YES